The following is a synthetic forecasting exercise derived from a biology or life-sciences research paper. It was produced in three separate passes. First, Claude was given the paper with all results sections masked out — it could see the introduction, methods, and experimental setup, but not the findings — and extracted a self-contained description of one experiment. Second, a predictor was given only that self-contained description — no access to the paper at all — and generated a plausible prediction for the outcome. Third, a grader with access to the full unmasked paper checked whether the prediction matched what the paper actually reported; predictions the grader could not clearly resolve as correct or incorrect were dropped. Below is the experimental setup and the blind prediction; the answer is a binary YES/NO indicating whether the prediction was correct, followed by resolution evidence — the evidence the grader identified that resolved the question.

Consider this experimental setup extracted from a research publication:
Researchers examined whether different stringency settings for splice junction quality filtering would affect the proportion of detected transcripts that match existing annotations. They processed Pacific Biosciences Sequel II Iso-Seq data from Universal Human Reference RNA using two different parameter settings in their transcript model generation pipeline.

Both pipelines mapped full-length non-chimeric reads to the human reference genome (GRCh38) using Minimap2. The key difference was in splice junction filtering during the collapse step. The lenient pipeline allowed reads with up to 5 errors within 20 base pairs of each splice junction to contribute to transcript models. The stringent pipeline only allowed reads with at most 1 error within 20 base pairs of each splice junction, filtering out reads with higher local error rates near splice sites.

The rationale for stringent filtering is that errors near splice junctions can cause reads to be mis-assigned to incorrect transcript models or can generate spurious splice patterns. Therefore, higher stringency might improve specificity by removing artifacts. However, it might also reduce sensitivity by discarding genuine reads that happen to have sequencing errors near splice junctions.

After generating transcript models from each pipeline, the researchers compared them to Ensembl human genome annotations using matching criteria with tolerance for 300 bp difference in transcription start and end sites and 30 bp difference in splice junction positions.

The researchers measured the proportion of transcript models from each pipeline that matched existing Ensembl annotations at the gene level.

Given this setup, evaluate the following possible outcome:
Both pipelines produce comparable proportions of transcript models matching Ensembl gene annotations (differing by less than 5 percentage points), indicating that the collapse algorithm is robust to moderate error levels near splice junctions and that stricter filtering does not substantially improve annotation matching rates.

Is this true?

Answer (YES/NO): NO